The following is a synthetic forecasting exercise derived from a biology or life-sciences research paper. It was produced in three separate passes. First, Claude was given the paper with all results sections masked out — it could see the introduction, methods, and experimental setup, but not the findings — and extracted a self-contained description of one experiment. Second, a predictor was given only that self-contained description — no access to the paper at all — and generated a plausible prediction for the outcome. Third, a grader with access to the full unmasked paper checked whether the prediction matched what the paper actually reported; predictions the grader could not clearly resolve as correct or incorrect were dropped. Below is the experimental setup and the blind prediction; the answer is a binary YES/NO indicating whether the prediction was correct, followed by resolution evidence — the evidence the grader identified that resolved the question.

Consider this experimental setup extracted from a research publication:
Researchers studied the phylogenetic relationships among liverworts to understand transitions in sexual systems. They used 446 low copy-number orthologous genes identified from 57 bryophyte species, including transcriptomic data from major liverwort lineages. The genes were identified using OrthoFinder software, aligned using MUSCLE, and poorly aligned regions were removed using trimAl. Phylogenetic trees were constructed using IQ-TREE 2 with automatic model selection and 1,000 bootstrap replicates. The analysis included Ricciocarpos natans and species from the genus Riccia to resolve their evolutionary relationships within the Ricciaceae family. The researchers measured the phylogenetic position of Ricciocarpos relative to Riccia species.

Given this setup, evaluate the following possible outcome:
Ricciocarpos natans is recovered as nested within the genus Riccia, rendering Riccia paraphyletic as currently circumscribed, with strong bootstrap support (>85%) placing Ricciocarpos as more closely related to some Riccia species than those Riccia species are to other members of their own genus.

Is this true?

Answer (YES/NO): NO